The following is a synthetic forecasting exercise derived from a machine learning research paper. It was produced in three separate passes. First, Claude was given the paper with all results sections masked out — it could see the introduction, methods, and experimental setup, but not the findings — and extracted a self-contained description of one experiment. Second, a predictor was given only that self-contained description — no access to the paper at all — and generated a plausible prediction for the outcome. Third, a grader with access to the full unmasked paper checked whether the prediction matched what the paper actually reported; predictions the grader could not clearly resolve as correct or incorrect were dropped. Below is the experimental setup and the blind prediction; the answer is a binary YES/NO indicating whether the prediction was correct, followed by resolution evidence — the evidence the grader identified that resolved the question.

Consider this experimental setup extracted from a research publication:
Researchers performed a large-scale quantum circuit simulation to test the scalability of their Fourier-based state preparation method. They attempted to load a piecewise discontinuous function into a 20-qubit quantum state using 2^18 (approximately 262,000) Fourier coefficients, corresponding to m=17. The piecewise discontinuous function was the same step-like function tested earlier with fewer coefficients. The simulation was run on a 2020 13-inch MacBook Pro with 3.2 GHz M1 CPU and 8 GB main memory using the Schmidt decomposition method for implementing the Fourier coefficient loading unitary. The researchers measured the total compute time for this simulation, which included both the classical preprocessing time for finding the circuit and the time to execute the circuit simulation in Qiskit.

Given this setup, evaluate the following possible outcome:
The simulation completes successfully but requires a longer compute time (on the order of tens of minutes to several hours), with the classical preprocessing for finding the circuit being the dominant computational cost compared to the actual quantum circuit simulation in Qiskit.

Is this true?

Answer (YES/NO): NO